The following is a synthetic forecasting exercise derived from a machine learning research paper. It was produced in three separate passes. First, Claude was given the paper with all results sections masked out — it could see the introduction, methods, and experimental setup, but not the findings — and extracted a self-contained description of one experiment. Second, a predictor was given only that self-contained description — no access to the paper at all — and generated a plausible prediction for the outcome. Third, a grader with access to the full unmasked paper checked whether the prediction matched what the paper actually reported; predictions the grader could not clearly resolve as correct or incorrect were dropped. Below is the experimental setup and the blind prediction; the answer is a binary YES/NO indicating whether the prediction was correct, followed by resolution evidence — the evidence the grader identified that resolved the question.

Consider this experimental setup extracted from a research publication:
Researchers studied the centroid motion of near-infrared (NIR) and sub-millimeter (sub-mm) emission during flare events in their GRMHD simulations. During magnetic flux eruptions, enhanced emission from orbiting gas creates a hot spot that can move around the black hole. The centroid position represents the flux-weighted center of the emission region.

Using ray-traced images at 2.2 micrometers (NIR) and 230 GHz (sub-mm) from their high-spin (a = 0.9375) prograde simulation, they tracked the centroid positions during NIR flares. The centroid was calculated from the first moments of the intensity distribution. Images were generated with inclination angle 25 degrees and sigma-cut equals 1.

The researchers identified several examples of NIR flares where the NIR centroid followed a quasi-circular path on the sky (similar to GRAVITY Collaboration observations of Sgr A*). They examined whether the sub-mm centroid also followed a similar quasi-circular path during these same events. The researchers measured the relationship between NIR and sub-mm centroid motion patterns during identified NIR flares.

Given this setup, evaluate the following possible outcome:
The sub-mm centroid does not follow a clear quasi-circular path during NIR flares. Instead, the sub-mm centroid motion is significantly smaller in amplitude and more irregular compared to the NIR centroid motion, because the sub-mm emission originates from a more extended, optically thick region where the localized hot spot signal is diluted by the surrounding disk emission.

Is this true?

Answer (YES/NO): NO